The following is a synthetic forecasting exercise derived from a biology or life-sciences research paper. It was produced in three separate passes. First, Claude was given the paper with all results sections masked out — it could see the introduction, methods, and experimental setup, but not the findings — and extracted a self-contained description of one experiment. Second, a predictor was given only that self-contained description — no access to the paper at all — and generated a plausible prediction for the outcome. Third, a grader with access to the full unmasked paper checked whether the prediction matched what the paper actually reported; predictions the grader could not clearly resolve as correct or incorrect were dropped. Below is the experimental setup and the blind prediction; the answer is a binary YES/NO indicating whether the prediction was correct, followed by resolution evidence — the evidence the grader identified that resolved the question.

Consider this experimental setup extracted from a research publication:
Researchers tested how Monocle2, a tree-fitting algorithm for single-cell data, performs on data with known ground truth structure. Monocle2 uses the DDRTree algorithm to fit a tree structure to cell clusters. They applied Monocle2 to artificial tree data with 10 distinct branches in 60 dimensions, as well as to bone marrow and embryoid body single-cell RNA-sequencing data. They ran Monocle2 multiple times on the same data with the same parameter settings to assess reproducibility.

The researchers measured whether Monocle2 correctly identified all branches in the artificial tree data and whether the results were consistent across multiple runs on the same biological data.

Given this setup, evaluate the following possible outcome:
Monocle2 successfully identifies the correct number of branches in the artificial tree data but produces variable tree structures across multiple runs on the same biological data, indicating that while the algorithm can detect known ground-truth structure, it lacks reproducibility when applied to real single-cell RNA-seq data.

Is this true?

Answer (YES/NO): NO